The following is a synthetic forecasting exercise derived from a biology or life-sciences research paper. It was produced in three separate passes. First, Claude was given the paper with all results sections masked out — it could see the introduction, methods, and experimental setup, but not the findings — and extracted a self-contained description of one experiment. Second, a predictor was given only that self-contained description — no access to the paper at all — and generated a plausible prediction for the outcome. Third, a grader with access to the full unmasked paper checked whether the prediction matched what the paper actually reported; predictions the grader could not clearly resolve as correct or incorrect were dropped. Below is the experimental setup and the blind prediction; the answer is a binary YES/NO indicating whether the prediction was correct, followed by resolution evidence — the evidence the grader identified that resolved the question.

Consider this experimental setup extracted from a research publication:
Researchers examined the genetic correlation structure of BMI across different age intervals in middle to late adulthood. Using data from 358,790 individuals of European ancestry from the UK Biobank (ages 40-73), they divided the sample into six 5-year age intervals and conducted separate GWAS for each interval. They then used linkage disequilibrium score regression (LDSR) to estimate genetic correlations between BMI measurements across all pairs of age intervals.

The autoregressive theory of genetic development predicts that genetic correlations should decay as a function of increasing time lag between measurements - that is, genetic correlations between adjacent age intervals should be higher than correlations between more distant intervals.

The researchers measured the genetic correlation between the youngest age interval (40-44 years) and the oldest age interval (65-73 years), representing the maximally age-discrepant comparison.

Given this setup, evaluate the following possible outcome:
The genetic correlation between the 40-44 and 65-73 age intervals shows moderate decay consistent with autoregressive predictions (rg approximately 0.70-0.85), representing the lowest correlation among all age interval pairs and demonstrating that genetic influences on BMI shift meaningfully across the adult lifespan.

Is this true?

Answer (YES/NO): NO